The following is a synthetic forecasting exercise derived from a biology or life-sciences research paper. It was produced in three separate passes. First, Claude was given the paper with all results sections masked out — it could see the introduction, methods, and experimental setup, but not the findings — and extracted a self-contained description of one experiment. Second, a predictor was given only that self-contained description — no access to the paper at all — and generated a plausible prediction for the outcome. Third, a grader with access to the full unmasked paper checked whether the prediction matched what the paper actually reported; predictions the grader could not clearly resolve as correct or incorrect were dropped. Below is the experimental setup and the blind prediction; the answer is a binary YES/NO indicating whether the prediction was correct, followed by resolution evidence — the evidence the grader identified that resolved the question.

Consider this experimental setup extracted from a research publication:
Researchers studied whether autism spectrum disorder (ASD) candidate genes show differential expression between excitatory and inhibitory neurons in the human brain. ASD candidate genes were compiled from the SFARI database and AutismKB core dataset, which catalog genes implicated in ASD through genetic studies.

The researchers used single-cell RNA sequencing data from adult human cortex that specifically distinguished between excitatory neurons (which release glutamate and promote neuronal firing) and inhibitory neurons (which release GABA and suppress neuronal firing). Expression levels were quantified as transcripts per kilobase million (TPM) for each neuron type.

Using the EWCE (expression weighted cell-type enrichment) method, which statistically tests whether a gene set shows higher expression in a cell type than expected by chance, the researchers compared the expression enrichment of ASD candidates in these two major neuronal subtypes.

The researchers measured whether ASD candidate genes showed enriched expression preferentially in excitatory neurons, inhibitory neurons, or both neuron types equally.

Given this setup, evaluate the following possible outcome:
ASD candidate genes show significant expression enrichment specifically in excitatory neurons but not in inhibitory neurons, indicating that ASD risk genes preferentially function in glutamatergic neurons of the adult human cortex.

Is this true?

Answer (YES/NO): NO